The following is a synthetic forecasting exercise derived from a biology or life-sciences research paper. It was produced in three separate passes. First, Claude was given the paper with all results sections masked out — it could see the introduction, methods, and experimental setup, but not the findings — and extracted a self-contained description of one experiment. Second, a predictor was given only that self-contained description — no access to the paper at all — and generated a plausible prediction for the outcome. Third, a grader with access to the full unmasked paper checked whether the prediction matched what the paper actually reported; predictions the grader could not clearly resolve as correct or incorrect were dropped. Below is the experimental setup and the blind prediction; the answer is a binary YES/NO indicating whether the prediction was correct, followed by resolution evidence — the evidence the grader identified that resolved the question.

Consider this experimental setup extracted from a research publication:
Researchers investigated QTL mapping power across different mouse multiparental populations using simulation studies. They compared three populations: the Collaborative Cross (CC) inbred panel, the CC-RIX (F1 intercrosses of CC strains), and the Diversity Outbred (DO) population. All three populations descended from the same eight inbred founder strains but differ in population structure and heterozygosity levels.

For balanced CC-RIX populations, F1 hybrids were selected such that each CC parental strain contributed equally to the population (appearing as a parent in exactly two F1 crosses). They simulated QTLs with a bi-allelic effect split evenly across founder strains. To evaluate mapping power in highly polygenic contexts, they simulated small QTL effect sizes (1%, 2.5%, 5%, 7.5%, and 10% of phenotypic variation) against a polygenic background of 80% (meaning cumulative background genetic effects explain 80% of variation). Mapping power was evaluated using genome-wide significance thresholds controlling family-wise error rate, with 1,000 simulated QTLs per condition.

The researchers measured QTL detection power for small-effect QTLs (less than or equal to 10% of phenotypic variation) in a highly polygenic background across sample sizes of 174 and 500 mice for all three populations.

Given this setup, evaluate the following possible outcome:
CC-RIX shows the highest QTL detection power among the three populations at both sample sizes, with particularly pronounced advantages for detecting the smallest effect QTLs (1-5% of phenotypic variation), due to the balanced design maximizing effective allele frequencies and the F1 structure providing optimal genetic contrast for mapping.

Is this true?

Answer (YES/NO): NO